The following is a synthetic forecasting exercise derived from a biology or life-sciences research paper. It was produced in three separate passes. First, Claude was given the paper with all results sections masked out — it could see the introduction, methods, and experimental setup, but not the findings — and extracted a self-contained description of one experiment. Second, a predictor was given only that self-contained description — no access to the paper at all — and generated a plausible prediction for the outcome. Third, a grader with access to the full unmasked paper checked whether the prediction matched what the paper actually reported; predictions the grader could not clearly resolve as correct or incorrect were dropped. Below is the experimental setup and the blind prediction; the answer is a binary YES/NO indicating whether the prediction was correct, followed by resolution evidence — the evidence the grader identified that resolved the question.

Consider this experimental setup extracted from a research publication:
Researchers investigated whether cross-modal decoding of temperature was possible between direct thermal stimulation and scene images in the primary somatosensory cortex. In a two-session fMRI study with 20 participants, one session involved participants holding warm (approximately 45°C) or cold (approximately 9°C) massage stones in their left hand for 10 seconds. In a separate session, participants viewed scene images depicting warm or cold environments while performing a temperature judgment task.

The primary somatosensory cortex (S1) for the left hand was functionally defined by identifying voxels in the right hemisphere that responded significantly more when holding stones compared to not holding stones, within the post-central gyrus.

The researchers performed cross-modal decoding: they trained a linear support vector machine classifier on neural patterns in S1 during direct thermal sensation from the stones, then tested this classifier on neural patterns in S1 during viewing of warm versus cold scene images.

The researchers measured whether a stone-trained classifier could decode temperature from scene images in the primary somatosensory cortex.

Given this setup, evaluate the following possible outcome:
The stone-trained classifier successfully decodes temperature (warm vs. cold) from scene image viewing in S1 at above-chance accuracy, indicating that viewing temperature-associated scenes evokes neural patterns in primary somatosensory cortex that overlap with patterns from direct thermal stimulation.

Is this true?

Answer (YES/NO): NO